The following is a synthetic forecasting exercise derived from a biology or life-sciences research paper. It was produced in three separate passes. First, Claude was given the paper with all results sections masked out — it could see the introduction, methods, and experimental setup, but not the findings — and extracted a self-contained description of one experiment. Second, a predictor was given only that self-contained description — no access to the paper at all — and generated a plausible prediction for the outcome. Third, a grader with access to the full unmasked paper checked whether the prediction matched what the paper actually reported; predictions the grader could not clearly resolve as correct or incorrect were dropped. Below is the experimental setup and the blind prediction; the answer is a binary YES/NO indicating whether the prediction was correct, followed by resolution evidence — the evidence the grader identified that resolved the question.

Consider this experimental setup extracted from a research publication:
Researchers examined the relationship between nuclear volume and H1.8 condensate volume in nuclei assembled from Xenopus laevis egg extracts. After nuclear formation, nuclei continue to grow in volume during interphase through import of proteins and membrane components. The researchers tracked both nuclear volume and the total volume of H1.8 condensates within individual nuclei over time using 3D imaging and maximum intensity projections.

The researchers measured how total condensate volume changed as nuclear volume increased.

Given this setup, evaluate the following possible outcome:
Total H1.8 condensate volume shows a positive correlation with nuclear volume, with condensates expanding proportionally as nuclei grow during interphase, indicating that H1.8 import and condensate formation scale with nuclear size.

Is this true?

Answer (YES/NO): NO